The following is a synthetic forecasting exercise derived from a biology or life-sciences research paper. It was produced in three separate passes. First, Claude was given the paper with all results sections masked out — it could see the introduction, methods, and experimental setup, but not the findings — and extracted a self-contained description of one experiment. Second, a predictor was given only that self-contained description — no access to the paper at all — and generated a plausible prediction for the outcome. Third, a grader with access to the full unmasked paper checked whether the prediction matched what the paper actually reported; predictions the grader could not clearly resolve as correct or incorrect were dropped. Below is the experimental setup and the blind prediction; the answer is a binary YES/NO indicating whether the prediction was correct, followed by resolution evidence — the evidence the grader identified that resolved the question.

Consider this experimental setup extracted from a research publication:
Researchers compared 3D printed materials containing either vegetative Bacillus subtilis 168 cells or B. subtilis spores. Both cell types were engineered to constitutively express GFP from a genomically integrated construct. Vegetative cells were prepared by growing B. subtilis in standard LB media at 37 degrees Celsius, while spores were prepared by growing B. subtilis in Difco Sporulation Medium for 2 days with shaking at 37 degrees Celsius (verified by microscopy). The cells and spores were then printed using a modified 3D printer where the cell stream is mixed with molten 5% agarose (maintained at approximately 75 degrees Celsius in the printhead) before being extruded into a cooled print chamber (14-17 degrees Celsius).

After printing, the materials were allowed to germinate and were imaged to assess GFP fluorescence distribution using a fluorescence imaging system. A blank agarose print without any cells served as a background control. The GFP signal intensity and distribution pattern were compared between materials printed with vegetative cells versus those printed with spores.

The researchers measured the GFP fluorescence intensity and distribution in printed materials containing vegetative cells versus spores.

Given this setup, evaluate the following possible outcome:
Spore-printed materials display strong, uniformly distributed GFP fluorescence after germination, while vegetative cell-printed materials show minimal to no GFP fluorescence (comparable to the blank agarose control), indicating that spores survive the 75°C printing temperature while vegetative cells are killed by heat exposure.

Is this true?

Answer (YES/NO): NO